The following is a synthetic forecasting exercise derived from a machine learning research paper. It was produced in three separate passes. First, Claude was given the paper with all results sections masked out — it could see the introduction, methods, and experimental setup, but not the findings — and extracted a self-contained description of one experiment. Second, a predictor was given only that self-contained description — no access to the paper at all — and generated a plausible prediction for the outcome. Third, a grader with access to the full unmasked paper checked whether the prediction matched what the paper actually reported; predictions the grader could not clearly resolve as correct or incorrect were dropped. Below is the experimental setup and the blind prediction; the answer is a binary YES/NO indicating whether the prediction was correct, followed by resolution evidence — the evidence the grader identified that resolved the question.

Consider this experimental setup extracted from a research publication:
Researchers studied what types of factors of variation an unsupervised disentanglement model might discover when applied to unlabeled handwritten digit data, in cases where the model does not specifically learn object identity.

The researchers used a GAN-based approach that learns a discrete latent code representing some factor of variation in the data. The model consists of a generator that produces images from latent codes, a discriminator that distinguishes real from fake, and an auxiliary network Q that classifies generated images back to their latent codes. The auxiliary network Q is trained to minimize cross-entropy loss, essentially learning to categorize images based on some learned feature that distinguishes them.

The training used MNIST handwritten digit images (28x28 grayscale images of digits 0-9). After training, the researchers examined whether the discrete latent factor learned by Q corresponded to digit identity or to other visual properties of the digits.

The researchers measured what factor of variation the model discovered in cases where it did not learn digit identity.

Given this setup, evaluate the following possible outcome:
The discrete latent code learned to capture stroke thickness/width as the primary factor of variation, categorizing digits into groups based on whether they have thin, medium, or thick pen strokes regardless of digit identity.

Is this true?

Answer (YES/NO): NO